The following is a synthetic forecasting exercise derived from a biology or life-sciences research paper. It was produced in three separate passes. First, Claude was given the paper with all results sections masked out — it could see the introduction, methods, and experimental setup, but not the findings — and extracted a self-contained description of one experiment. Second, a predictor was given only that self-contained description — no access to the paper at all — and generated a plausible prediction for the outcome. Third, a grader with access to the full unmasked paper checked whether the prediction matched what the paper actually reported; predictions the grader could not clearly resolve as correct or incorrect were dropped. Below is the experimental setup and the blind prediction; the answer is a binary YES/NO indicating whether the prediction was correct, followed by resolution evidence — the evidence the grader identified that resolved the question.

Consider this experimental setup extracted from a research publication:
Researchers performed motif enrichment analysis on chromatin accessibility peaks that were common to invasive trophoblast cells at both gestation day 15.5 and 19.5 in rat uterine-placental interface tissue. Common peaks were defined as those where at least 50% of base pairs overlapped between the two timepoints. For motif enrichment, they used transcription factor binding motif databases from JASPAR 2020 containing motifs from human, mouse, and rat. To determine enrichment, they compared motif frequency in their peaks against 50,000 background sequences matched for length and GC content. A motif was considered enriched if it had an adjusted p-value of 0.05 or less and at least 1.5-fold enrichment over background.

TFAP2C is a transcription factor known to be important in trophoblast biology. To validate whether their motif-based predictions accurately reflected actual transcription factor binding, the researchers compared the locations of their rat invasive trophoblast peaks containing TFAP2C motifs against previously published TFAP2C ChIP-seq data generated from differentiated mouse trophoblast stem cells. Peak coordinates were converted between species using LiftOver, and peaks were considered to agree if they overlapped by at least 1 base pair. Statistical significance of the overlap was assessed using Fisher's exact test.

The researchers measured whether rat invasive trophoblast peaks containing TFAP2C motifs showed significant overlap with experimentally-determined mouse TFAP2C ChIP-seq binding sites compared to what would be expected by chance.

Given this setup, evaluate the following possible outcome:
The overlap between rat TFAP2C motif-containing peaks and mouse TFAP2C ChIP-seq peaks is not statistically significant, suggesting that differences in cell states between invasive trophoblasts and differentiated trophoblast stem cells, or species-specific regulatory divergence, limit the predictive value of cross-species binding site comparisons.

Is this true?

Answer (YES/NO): NO